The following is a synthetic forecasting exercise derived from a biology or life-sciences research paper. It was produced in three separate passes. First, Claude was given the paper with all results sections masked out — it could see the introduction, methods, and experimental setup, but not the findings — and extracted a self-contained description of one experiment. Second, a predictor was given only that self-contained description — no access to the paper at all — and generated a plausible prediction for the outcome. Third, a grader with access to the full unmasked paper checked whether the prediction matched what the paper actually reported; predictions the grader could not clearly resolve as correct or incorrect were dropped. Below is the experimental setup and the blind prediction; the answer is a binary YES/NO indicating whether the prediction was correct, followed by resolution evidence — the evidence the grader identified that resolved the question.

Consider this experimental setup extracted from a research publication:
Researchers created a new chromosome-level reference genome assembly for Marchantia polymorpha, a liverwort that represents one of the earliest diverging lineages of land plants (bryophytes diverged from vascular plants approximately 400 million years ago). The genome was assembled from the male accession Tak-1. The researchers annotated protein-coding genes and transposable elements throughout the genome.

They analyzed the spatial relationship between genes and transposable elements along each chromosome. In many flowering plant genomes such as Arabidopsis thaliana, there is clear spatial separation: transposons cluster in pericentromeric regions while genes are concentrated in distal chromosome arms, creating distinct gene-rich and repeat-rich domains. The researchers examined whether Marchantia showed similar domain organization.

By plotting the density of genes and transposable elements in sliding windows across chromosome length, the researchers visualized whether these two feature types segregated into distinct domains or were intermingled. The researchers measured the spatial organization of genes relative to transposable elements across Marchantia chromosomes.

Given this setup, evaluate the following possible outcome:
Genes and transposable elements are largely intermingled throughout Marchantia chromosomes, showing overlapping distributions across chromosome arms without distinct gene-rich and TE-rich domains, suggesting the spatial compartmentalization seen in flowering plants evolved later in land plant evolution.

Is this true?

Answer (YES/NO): YES